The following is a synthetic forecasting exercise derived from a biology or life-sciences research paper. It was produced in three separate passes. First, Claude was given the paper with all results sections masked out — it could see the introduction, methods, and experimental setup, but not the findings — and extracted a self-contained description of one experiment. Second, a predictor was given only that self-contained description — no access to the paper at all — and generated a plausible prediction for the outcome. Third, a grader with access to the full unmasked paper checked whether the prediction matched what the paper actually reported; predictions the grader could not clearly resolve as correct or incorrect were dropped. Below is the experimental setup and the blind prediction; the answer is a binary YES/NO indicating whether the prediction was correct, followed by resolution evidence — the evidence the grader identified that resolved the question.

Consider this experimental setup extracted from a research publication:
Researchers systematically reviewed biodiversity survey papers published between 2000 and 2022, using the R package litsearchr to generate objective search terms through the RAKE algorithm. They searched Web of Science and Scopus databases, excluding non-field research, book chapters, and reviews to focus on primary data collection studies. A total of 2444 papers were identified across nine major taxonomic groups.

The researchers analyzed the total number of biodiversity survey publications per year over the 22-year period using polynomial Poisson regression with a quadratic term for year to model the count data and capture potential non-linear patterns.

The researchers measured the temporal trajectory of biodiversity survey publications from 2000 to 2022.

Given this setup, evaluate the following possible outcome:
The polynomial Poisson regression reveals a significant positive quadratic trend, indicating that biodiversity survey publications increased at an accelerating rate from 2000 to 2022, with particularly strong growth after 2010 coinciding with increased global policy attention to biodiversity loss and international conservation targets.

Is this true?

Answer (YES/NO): NO